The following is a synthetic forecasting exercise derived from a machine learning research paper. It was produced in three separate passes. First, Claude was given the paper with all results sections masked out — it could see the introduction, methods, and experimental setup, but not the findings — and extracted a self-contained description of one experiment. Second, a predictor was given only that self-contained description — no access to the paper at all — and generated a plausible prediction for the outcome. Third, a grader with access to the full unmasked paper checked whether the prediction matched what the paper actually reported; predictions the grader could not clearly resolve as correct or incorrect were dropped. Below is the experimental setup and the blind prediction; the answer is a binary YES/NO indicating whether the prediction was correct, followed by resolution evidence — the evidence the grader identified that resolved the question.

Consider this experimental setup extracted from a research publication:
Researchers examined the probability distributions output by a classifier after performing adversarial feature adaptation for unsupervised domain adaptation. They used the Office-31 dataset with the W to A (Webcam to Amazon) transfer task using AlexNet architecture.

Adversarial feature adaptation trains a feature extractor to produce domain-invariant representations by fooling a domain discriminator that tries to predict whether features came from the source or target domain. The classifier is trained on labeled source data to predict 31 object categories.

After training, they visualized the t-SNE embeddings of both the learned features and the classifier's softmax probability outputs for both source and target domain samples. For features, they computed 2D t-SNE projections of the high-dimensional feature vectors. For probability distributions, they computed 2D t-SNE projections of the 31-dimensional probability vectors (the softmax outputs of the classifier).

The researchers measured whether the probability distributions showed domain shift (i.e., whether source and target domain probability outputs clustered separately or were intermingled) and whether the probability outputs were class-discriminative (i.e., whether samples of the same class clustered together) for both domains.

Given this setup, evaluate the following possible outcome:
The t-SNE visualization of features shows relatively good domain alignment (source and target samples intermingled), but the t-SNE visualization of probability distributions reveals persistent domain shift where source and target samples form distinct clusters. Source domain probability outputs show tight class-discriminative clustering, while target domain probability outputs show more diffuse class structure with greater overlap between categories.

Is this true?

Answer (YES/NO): NO